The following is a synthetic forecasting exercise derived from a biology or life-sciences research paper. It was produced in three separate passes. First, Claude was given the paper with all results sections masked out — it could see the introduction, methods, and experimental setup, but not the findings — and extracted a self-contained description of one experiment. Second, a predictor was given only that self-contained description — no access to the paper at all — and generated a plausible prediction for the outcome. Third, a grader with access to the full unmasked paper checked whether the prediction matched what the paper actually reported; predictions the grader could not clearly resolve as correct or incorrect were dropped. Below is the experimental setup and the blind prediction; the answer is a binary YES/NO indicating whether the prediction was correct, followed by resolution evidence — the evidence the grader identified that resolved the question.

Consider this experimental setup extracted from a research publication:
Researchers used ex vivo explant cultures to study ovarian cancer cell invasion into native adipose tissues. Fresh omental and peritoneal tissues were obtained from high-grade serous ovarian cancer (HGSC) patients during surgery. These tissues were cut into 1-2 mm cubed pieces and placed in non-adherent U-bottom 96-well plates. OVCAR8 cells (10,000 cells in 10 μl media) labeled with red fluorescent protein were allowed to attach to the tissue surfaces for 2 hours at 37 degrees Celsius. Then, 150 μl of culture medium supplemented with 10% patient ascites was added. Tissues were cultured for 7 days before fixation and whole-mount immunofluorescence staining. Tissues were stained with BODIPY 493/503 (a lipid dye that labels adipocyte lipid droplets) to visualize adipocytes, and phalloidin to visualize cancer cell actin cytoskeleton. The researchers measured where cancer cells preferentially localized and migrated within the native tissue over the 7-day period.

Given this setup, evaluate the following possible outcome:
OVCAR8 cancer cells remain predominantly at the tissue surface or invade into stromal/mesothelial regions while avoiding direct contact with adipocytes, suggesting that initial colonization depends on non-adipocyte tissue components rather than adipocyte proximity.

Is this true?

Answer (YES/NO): NO